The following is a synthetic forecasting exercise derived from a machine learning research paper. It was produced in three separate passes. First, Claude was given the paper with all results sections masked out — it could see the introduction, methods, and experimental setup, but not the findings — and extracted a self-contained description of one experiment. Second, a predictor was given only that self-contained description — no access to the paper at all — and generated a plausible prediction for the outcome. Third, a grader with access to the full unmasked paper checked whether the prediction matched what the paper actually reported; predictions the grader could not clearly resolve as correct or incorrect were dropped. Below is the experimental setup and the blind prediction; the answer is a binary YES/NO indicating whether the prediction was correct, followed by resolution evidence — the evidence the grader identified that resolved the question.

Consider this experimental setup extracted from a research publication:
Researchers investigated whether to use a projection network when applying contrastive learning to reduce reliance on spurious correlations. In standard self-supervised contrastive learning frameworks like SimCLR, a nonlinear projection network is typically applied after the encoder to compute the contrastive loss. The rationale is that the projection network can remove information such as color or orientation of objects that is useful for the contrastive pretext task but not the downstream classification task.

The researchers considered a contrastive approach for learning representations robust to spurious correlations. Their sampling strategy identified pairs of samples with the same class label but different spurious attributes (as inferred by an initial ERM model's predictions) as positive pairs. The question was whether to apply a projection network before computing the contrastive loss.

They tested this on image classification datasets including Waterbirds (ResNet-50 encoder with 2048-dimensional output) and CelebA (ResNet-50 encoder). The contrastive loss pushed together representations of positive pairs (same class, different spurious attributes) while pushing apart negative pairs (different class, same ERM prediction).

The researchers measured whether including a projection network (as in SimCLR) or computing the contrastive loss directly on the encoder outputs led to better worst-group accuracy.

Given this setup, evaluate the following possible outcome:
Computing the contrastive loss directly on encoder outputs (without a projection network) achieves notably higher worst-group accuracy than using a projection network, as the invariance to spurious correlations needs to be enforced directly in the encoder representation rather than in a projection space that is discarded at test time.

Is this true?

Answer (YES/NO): YES